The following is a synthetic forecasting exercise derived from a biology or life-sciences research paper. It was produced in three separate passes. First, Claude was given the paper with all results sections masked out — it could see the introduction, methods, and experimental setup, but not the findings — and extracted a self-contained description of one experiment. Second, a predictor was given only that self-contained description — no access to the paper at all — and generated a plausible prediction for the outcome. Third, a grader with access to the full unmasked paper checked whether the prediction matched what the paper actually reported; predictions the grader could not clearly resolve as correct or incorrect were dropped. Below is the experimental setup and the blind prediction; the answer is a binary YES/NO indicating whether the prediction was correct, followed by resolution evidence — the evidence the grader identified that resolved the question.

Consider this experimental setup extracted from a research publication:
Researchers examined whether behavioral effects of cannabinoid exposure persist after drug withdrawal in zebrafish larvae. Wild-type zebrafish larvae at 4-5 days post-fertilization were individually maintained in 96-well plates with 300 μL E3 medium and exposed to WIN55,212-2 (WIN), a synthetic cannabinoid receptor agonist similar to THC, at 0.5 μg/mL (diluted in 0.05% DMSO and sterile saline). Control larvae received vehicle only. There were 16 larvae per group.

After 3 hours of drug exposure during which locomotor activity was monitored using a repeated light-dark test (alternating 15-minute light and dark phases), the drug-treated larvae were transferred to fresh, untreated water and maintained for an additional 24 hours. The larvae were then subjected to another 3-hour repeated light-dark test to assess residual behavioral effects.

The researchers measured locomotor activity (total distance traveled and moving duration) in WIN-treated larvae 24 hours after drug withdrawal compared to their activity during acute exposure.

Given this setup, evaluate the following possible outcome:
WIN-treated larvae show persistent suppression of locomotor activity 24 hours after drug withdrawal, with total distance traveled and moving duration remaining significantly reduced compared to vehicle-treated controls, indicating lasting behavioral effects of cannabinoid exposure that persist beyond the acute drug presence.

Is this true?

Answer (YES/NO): NO